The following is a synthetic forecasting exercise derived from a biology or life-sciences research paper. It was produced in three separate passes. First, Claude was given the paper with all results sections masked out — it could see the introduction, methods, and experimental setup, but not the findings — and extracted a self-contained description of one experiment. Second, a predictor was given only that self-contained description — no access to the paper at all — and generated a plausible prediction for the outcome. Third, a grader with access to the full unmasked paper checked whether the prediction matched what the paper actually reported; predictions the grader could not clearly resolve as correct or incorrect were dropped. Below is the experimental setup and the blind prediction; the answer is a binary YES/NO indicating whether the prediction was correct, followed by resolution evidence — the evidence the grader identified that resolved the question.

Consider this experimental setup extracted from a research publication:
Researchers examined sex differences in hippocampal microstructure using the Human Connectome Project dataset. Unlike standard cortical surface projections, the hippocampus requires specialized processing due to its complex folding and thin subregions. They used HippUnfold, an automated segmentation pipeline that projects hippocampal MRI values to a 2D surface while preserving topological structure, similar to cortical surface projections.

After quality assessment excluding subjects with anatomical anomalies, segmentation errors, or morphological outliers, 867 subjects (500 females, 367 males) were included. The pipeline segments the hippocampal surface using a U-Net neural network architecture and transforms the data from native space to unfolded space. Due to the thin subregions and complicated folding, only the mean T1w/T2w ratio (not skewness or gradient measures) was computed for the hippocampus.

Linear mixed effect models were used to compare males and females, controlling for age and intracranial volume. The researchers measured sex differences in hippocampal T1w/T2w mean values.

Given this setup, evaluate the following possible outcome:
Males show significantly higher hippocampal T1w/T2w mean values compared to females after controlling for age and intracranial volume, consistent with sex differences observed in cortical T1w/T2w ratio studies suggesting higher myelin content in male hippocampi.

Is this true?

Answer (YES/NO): NO